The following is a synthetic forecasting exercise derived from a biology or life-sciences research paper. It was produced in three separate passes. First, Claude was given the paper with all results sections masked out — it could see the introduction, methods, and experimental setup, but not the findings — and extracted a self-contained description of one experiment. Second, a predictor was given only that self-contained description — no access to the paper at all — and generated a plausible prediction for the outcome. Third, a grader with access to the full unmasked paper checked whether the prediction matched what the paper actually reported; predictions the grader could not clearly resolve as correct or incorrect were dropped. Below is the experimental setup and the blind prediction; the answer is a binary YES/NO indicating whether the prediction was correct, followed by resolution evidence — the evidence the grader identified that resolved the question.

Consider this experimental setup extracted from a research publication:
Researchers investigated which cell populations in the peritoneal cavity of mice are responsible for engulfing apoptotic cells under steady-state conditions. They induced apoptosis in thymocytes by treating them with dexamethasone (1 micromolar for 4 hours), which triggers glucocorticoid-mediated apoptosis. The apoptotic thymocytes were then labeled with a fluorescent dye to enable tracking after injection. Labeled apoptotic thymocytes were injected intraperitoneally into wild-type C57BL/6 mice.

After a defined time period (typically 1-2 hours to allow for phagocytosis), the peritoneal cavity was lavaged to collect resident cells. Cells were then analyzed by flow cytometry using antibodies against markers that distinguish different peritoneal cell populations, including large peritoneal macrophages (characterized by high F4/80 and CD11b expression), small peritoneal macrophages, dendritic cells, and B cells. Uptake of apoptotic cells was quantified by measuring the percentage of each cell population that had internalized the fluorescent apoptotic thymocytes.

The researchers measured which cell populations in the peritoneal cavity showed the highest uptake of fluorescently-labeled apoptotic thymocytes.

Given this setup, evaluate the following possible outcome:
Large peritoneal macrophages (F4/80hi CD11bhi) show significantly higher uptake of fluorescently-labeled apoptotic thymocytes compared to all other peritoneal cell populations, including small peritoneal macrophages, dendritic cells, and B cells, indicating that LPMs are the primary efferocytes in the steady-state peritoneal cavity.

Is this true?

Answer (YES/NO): YES